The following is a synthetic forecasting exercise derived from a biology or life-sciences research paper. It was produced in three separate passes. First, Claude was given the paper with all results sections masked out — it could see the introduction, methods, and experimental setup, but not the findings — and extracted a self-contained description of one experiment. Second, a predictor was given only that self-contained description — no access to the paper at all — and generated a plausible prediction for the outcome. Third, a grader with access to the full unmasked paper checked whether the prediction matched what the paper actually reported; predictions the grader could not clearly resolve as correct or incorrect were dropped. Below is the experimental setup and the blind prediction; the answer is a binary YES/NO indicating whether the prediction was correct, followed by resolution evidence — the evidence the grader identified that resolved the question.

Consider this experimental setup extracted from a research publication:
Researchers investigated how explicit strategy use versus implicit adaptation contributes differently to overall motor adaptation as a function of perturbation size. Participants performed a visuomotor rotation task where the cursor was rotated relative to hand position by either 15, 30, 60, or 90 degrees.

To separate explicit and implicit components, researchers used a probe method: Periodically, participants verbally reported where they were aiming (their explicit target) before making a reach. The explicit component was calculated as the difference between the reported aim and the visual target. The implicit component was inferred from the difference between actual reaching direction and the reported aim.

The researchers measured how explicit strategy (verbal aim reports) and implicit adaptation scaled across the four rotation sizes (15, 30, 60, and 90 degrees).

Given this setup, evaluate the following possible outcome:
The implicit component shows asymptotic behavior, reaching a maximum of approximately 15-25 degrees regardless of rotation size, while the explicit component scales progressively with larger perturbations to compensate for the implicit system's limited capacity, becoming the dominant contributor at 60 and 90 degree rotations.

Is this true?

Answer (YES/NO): YES